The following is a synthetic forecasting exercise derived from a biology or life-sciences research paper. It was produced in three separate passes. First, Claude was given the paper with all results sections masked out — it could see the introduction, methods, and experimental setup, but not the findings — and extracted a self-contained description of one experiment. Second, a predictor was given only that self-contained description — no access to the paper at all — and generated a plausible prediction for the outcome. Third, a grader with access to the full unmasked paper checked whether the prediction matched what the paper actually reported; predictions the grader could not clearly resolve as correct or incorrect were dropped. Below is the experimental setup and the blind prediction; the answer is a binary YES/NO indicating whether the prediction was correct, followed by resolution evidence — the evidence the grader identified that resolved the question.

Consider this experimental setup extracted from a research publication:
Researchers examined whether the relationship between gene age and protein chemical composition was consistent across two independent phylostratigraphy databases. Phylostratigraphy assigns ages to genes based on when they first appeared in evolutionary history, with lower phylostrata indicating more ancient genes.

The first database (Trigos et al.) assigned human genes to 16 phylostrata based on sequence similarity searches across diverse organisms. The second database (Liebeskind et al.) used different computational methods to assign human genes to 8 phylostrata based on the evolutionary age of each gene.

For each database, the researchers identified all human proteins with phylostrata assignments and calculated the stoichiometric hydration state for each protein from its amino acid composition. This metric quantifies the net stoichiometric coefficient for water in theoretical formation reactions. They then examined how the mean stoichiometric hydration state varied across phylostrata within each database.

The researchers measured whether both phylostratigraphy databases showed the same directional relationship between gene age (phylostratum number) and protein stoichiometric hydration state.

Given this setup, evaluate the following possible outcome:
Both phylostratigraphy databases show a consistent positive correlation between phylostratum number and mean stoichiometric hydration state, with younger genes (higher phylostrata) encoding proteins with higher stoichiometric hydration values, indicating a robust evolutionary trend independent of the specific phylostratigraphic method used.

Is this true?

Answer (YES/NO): NO